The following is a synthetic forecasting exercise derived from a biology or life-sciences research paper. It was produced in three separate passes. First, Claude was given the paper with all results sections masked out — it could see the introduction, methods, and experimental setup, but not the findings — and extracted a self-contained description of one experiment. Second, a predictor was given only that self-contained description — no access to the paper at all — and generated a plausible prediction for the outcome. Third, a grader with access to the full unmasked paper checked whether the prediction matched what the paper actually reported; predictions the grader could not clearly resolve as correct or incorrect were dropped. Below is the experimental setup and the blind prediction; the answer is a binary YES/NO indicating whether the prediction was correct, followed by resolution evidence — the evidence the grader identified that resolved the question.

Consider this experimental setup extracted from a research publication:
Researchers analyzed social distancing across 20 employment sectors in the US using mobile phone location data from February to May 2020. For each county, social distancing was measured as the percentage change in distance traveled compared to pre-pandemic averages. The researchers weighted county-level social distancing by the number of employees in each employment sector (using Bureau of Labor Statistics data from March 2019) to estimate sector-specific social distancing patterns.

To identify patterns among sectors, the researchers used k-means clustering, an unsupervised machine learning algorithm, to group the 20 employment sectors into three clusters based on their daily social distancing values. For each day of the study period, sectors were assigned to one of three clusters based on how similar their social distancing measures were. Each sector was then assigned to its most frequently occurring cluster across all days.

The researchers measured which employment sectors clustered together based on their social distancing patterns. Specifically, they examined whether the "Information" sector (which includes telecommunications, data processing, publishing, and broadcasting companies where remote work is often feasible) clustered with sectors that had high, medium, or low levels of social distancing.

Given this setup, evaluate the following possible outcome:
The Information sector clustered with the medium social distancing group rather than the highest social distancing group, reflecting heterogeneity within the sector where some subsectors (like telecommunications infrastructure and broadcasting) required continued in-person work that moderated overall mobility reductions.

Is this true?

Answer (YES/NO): NO